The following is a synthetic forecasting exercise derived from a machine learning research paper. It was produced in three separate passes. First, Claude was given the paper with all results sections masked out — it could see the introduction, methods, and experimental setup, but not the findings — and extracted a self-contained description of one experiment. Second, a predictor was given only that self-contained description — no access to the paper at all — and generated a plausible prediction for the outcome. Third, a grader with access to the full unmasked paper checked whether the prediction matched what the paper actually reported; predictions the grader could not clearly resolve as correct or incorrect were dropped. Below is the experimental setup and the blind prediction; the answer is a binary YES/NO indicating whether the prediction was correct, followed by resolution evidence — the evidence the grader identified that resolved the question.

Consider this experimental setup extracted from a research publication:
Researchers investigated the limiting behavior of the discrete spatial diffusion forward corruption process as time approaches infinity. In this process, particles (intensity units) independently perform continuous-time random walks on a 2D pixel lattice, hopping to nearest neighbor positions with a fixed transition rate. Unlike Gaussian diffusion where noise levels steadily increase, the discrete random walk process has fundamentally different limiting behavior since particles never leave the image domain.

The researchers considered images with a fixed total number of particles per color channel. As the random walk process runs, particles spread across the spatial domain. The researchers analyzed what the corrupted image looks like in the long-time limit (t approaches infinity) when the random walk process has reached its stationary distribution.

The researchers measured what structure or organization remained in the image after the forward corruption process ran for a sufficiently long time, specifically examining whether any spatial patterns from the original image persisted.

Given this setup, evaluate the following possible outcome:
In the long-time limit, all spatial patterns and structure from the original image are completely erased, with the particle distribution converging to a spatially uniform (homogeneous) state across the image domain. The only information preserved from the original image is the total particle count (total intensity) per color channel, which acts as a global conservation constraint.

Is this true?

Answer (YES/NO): YES